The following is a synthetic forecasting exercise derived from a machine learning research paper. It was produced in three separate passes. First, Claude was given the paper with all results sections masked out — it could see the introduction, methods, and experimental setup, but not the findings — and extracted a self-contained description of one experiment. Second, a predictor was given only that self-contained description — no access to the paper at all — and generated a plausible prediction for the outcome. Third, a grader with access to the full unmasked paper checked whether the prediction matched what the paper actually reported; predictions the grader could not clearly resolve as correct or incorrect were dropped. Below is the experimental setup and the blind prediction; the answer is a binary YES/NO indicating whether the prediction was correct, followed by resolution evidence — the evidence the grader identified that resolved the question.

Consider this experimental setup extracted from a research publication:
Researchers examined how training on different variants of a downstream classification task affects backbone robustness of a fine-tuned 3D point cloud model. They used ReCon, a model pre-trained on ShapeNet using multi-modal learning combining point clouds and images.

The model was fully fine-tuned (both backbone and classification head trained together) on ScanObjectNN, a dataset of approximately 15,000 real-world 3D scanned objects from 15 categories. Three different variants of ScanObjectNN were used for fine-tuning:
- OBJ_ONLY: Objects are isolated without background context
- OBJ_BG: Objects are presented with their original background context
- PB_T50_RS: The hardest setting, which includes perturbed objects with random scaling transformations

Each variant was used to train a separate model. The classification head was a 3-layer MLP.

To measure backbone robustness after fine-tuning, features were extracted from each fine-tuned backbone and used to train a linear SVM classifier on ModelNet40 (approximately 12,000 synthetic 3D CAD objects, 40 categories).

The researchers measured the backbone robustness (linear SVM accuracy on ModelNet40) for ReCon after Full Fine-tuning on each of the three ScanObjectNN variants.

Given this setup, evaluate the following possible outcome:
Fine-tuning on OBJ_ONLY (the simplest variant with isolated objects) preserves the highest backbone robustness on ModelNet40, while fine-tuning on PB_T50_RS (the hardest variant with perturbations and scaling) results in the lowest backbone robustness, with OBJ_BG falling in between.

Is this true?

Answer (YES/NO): NO